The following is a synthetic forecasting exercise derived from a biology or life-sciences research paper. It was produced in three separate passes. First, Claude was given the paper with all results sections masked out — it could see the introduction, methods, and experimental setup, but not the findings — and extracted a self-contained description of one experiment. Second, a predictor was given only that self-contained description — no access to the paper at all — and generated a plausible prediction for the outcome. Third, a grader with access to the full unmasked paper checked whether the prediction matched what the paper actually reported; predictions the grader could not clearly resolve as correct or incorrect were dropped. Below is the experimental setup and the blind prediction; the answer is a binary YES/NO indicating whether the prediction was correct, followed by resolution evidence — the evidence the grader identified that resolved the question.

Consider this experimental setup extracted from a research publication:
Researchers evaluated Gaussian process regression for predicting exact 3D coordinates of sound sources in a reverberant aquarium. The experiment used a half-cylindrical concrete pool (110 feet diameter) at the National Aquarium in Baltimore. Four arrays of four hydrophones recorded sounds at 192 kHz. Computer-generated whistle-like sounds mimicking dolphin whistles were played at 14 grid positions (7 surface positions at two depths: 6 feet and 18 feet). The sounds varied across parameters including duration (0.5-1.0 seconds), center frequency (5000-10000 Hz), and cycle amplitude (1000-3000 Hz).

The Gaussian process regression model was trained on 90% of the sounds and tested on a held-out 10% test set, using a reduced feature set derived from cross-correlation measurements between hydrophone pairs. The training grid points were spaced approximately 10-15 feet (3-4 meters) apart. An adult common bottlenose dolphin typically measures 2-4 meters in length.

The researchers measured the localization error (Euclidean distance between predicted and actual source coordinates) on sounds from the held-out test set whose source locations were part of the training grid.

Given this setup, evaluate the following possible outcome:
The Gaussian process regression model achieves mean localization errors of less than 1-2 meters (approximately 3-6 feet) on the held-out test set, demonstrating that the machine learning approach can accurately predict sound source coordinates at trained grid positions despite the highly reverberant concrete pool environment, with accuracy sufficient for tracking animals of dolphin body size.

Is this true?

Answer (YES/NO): YES